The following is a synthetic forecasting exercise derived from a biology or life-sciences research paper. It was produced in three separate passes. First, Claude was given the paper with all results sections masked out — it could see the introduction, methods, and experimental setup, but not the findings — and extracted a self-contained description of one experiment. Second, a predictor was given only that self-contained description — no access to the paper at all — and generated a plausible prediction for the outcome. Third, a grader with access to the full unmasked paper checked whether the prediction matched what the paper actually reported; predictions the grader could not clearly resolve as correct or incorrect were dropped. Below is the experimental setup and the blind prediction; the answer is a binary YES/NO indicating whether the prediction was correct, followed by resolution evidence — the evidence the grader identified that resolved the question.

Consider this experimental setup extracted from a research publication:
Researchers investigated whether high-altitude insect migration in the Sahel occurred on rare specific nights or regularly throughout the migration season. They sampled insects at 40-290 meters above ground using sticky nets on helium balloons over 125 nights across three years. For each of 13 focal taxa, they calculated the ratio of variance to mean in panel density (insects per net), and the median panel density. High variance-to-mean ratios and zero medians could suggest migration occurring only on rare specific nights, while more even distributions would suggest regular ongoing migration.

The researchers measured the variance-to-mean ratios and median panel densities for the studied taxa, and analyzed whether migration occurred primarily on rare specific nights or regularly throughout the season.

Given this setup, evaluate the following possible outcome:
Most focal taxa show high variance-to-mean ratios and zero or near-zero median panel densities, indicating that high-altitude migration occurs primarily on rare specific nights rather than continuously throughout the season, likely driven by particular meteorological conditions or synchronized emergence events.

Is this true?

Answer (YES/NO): NO